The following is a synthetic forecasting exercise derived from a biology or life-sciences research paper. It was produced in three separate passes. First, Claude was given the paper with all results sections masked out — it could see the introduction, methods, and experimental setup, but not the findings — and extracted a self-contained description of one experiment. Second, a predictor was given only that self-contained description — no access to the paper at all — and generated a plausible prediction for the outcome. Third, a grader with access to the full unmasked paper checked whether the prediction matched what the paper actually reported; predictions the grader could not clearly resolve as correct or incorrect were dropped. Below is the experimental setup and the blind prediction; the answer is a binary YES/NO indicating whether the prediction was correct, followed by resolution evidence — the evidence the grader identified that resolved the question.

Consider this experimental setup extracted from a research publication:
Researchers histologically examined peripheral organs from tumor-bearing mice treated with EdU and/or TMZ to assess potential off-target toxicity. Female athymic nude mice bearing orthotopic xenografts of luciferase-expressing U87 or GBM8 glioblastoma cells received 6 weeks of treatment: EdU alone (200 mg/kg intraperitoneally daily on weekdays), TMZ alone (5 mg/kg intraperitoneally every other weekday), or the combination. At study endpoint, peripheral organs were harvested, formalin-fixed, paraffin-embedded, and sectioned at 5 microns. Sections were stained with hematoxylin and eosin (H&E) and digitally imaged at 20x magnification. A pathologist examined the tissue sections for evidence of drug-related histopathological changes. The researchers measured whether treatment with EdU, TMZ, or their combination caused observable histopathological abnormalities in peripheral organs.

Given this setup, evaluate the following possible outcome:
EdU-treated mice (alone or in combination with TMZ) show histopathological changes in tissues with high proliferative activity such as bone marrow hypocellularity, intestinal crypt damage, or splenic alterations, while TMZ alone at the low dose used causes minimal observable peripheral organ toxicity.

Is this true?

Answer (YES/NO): YES